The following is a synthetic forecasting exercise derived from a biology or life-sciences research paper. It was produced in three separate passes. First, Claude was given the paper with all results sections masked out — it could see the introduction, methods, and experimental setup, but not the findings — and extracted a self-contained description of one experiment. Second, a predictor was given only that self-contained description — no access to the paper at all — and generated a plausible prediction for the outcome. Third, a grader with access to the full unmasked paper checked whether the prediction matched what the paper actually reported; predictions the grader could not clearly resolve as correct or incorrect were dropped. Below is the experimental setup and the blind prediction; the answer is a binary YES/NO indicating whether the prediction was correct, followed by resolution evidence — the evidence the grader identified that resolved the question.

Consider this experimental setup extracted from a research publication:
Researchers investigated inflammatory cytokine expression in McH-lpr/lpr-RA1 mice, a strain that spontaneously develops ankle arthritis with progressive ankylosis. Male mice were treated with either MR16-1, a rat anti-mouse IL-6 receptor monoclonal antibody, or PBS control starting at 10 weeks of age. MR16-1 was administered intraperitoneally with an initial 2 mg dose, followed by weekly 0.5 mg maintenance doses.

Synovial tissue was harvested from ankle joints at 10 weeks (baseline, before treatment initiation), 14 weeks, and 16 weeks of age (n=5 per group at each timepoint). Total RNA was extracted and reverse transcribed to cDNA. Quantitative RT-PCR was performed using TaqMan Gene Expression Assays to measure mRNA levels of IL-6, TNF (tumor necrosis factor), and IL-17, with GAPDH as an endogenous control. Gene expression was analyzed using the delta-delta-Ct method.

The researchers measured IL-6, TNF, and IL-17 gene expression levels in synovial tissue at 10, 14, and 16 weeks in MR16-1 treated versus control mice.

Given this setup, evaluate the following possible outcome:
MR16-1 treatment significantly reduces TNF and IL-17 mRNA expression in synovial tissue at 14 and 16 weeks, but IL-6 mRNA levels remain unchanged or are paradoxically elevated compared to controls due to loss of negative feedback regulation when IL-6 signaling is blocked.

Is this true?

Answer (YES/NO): NO